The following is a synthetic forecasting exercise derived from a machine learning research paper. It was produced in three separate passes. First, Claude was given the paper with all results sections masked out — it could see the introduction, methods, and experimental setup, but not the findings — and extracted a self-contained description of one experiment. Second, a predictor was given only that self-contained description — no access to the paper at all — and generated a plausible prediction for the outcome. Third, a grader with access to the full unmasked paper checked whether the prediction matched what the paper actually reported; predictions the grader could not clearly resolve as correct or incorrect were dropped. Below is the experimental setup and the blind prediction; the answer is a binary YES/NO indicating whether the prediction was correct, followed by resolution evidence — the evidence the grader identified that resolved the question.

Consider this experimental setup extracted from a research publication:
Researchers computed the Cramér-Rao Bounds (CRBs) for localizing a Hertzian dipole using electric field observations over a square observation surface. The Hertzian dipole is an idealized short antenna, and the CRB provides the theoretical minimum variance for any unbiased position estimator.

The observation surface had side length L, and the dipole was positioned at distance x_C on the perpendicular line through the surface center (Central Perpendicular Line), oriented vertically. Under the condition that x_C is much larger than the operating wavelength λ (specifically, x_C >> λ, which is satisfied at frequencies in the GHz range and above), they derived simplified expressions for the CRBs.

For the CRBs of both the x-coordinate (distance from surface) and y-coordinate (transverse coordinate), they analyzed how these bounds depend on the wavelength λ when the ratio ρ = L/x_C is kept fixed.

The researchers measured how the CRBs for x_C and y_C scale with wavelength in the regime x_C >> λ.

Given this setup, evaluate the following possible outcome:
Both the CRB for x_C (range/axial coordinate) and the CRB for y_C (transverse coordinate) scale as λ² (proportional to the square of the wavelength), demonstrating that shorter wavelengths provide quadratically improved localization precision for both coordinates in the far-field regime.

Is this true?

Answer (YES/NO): YES